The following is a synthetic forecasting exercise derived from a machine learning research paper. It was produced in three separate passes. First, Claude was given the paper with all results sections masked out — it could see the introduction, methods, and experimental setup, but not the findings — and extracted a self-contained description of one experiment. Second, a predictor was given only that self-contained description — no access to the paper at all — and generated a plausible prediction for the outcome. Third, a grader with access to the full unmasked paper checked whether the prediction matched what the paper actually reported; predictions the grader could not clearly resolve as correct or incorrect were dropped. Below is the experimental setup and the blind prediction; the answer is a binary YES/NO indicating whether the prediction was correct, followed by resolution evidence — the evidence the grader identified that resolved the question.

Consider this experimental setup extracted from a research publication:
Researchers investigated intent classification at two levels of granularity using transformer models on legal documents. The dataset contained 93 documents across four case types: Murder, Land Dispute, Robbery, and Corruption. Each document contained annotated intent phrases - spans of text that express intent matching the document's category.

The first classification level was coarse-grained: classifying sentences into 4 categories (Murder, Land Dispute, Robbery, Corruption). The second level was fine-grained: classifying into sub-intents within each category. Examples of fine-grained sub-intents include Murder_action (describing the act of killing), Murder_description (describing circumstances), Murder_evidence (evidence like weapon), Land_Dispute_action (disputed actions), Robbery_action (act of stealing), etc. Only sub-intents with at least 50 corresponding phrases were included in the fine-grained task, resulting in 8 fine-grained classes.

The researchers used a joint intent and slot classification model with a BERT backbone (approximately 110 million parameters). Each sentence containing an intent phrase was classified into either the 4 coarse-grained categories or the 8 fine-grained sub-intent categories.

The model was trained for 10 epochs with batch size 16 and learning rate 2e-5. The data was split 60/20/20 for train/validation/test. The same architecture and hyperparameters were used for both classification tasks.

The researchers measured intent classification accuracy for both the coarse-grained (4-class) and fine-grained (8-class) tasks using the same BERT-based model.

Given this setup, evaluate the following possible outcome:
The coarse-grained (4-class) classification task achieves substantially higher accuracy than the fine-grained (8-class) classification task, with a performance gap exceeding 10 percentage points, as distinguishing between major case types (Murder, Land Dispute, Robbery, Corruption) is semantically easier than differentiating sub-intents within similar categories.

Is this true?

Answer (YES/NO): YES